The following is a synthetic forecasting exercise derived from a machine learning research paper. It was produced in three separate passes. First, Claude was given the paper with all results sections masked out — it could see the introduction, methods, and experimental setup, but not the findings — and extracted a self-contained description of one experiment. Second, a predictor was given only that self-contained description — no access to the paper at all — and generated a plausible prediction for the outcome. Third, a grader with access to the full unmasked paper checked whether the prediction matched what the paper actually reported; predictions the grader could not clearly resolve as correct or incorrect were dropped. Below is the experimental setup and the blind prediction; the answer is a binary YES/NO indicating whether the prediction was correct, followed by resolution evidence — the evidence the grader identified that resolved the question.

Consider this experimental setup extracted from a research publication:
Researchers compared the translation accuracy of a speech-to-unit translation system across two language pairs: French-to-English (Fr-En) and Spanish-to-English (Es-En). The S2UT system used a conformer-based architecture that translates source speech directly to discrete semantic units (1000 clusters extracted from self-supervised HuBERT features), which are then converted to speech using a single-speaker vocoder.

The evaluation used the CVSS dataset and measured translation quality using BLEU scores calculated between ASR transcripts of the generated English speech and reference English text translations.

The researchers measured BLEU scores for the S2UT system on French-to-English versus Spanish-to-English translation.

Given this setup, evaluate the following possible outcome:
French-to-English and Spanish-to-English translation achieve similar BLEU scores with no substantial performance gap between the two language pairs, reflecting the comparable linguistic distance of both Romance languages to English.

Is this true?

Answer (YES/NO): NO